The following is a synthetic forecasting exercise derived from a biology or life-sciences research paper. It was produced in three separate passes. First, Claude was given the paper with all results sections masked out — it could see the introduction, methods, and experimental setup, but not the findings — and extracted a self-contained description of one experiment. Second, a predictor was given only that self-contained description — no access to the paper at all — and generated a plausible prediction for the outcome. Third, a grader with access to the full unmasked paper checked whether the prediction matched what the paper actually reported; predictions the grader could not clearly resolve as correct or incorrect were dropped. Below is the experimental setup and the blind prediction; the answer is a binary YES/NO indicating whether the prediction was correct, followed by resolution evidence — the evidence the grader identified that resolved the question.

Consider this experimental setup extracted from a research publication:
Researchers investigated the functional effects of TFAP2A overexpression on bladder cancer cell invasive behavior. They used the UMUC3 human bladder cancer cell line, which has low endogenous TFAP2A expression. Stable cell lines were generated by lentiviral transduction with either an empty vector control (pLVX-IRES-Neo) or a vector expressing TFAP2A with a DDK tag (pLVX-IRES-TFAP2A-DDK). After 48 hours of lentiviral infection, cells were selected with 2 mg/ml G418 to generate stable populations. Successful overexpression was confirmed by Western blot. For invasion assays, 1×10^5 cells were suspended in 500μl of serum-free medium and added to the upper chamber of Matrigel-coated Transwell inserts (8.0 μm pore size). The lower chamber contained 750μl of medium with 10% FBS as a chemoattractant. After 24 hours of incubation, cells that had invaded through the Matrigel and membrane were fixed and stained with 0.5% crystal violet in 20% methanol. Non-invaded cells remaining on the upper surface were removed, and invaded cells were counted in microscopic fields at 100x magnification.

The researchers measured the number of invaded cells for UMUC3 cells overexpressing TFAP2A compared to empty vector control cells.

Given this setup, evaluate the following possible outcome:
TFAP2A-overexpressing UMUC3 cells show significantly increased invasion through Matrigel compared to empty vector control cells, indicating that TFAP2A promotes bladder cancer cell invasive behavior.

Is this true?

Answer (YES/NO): YES